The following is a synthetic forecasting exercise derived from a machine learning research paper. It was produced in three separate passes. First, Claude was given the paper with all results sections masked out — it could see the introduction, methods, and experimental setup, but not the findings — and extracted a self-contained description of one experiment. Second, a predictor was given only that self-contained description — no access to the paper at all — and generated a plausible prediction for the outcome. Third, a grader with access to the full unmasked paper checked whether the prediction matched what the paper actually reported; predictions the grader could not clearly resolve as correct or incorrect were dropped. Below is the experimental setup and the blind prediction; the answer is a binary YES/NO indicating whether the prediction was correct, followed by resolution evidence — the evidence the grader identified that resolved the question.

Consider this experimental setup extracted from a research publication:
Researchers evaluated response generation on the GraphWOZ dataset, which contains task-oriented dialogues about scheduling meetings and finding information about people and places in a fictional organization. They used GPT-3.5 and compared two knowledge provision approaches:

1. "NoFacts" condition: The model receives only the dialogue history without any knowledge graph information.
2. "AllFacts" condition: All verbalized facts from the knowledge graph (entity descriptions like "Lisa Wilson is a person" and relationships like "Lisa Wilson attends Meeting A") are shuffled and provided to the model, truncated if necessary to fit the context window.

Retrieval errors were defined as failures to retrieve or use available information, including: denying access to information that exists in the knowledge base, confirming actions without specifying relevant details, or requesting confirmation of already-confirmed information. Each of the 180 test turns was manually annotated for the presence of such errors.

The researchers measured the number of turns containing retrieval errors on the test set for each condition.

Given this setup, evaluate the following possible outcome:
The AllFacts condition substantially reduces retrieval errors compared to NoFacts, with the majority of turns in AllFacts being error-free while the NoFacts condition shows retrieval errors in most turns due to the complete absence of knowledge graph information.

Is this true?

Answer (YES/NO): NO